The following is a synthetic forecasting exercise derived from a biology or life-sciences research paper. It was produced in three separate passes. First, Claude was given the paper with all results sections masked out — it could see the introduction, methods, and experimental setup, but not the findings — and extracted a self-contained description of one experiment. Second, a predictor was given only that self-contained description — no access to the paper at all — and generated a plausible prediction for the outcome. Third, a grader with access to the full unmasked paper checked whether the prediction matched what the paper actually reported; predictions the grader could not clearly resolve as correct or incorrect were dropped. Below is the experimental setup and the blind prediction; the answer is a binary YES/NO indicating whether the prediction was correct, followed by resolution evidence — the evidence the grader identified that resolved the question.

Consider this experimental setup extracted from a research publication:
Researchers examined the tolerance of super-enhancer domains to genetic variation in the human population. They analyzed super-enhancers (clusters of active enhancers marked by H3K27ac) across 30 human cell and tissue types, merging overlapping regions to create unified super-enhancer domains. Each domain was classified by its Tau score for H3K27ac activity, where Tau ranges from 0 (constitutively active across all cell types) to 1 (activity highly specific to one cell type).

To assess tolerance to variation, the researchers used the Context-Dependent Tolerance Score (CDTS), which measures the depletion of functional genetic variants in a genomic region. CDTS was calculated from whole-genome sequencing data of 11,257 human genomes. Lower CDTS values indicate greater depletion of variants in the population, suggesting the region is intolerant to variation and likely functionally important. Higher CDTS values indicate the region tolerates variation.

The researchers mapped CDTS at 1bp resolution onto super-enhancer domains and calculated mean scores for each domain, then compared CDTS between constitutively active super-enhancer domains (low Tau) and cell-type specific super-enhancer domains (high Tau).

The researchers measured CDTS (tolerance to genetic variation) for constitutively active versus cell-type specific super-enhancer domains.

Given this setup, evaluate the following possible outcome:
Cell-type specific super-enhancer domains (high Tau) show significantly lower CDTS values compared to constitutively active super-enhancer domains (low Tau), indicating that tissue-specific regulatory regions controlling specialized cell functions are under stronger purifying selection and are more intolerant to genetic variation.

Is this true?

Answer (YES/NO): NO